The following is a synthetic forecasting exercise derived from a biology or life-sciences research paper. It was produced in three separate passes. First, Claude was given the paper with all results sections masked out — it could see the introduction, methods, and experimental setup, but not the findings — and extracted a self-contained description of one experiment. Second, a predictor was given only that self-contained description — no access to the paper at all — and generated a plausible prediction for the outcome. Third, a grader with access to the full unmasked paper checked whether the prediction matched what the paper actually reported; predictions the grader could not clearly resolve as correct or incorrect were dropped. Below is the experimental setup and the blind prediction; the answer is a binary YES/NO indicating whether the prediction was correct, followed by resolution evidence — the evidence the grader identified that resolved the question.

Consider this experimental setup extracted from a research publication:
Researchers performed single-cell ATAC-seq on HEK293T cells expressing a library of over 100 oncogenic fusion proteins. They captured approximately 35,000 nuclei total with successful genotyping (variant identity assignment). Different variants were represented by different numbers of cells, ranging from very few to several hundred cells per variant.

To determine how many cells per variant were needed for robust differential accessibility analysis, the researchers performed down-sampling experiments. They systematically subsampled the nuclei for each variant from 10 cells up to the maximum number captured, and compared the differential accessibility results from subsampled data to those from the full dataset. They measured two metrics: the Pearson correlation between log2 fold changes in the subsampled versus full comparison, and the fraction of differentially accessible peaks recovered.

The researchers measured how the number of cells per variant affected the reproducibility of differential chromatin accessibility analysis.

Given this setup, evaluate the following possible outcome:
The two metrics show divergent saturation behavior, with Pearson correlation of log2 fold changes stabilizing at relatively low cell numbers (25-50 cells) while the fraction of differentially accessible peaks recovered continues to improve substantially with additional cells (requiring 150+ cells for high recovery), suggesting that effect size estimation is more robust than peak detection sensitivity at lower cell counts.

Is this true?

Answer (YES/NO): NO